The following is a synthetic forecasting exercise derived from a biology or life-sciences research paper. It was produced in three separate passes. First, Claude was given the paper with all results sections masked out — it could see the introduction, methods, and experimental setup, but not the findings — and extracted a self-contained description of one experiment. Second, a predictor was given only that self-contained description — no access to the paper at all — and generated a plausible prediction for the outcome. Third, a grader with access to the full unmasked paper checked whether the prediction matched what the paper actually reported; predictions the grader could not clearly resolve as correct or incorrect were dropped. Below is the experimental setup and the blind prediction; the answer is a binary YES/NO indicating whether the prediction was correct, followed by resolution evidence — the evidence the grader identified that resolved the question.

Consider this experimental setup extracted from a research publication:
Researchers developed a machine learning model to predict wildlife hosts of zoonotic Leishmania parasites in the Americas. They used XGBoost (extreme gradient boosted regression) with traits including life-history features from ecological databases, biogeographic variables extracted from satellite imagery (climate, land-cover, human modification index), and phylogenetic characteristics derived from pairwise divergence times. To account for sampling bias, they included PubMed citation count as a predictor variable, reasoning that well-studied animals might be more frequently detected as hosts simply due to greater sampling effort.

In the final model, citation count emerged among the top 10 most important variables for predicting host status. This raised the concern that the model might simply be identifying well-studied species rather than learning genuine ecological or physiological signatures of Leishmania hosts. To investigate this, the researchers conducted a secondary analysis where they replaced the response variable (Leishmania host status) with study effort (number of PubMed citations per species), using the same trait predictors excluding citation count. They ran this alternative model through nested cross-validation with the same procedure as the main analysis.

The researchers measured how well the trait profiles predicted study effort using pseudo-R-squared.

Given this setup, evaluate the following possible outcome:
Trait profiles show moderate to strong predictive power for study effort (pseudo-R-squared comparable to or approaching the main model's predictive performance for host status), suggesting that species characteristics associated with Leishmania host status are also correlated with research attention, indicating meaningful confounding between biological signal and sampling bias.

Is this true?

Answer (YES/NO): NO